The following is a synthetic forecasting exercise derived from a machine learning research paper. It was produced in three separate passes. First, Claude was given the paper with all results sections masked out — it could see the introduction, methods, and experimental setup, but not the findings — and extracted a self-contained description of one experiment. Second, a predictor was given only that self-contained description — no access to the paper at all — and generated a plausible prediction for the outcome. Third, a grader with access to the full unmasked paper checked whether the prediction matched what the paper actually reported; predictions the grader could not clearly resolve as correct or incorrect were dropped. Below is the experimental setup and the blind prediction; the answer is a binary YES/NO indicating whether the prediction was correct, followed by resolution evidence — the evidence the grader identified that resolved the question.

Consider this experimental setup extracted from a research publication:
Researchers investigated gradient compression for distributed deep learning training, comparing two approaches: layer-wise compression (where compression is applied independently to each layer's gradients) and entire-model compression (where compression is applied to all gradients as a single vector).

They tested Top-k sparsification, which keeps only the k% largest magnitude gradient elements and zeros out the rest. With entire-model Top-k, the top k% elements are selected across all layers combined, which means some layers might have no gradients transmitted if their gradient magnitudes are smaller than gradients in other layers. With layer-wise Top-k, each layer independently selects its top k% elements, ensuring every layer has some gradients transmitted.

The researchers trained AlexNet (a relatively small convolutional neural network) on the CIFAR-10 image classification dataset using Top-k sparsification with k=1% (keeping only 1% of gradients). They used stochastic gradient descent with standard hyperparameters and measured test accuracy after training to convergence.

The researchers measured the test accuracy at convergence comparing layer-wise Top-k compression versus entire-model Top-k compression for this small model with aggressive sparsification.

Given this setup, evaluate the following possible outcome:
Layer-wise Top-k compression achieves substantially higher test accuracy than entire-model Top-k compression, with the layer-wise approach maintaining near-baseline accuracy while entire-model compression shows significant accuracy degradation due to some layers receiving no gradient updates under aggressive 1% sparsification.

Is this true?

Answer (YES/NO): NO